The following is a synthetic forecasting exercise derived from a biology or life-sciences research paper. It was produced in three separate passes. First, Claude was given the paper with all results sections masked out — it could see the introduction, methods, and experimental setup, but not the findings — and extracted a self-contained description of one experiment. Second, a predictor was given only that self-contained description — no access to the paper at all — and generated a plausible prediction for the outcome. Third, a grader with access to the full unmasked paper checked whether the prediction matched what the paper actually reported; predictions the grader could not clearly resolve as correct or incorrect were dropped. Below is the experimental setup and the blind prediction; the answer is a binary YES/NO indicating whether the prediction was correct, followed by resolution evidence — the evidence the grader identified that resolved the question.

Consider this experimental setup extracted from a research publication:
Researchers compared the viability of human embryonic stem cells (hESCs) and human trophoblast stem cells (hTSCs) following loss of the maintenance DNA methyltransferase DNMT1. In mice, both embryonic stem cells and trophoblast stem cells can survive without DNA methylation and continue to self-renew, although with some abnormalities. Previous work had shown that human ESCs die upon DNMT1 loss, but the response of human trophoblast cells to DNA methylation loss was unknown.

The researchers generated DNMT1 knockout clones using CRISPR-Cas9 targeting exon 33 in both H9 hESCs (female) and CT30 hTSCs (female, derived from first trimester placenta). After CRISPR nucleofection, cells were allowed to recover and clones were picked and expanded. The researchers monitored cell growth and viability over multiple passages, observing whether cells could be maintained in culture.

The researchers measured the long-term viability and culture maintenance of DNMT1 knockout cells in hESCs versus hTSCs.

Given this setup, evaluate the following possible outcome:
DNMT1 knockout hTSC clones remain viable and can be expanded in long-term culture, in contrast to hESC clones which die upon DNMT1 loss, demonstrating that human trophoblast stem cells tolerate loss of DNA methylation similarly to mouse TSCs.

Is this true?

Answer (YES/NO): NO